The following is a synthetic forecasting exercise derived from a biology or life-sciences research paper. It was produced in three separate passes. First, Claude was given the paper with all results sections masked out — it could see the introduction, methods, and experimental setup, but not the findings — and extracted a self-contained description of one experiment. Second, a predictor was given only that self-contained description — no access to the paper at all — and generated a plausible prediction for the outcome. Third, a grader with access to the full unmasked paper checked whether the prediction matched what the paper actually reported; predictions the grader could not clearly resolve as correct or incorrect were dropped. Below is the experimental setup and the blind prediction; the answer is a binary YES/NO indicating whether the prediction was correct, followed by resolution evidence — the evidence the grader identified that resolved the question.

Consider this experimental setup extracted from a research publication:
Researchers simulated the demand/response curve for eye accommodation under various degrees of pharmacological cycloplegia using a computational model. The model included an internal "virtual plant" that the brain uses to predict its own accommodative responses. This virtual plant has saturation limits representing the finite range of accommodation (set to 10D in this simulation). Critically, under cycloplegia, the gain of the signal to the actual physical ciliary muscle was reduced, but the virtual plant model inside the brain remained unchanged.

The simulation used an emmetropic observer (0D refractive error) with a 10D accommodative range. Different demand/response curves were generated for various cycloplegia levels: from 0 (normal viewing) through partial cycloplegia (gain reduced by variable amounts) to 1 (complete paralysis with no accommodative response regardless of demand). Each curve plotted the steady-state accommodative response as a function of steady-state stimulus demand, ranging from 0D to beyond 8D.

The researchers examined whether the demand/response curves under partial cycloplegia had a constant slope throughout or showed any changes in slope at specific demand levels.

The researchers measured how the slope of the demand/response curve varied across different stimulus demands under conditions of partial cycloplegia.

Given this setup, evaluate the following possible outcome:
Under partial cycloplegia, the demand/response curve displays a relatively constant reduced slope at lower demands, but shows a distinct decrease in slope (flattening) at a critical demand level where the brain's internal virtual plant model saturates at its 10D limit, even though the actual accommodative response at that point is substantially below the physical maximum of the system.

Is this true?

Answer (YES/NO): YES